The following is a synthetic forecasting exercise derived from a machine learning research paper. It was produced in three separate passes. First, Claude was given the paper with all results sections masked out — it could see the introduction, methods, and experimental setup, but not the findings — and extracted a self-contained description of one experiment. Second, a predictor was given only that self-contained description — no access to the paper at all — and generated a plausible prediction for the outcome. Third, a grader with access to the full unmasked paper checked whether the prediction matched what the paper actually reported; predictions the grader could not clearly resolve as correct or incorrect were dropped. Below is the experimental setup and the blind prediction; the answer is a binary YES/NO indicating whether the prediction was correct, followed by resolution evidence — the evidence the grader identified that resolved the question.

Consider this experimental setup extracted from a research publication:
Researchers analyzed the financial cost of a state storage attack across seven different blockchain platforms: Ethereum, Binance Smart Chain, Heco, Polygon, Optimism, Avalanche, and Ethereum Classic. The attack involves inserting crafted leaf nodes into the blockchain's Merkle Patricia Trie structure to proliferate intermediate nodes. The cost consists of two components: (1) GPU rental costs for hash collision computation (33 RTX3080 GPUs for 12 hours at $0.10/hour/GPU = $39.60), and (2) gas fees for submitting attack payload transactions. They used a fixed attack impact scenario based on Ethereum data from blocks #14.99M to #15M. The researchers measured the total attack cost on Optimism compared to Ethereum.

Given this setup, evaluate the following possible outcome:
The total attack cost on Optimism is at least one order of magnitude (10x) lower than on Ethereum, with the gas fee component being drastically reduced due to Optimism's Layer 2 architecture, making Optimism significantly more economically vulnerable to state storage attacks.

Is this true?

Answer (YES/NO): YES